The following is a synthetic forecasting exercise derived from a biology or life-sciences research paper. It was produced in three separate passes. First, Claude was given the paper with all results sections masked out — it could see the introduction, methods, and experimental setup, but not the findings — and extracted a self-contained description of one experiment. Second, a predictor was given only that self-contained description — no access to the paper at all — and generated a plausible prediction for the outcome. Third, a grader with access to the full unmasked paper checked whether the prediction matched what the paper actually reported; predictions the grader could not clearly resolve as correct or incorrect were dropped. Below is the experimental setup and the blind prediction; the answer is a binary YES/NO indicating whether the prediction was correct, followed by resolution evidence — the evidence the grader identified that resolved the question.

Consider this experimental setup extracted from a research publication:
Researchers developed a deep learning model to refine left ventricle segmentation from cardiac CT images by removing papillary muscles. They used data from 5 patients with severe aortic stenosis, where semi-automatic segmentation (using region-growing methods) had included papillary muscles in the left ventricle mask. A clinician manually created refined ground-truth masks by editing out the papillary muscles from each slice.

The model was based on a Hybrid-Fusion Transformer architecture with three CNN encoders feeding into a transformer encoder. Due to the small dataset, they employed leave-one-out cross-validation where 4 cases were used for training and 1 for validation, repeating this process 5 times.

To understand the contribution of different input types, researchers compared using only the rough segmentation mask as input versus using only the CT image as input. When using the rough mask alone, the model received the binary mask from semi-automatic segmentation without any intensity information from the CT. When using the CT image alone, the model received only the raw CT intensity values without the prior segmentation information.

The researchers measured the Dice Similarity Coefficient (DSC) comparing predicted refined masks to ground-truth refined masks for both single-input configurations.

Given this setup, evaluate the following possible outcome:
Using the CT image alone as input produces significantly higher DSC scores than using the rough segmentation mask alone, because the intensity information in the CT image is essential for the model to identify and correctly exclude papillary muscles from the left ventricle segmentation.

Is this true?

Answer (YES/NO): NO